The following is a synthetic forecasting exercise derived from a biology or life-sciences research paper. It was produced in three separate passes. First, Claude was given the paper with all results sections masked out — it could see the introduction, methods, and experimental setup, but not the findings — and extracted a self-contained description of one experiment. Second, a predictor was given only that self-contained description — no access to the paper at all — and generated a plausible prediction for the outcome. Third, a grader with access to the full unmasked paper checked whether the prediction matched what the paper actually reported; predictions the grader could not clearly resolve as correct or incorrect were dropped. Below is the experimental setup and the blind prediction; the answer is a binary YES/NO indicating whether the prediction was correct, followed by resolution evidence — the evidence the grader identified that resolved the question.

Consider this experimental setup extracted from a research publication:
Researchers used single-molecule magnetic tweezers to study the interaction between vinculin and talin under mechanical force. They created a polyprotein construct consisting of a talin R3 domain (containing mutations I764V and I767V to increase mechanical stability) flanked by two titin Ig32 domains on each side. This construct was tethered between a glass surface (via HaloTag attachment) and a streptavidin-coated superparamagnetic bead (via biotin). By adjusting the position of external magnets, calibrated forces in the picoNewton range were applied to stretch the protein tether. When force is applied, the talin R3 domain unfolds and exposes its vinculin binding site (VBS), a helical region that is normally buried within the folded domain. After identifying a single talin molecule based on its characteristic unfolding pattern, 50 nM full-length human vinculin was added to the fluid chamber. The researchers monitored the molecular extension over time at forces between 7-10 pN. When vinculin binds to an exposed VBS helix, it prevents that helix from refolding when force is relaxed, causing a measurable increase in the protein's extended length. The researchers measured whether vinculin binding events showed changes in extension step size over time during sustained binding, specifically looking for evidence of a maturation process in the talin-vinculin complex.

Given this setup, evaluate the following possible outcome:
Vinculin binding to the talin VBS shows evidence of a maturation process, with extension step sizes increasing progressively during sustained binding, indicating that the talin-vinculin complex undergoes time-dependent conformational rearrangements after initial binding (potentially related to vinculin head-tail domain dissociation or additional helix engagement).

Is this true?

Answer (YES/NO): NO